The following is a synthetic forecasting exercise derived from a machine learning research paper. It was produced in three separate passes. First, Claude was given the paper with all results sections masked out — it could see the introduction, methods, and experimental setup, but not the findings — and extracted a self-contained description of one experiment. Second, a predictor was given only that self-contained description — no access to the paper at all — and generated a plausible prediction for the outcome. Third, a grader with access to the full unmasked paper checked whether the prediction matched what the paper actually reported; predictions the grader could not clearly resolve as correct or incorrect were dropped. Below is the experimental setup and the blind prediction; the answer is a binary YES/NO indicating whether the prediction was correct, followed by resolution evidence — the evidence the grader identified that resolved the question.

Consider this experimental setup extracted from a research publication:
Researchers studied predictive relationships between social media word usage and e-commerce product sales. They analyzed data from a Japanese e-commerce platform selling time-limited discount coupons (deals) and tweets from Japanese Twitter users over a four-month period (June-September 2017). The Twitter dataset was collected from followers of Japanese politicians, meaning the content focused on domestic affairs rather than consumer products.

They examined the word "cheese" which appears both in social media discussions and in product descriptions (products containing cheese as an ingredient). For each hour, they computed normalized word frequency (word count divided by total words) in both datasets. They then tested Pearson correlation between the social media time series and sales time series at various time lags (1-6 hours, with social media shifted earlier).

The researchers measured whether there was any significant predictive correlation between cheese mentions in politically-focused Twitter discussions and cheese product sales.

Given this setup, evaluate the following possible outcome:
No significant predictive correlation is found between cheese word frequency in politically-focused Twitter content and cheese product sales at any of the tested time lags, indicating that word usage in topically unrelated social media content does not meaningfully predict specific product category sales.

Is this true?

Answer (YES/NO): YES